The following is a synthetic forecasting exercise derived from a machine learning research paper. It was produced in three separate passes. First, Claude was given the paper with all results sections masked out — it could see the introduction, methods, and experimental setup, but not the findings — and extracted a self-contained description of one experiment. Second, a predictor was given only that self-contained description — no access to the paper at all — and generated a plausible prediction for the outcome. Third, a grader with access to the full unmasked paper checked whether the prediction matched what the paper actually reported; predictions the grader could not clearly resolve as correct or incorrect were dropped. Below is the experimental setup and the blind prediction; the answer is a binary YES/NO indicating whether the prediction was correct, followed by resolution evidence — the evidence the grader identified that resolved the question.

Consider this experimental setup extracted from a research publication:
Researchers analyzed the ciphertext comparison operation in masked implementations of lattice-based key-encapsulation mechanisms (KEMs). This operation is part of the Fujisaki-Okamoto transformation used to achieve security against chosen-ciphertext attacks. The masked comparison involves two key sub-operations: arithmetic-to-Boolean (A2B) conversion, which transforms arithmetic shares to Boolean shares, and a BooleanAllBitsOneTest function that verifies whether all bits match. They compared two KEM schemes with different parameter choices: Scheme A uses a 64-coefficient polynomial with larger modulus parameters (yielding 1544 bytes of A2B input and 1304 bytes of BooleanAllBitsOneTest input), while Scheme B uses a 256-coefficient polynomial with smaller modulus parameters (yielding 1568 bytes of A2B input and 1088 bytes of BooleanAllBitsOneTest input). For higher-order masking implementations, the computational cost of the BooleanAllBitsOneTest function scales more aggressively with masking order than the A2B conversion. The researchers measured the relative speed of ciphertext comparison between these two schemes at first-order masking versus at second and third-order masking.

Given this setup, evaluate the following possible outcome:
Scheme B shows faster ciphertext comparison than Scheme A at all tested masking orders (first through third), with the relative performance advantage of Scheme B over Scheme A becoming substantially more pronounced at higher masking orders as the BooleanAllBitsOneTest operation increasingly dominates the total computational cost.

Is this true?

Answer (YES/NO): NO